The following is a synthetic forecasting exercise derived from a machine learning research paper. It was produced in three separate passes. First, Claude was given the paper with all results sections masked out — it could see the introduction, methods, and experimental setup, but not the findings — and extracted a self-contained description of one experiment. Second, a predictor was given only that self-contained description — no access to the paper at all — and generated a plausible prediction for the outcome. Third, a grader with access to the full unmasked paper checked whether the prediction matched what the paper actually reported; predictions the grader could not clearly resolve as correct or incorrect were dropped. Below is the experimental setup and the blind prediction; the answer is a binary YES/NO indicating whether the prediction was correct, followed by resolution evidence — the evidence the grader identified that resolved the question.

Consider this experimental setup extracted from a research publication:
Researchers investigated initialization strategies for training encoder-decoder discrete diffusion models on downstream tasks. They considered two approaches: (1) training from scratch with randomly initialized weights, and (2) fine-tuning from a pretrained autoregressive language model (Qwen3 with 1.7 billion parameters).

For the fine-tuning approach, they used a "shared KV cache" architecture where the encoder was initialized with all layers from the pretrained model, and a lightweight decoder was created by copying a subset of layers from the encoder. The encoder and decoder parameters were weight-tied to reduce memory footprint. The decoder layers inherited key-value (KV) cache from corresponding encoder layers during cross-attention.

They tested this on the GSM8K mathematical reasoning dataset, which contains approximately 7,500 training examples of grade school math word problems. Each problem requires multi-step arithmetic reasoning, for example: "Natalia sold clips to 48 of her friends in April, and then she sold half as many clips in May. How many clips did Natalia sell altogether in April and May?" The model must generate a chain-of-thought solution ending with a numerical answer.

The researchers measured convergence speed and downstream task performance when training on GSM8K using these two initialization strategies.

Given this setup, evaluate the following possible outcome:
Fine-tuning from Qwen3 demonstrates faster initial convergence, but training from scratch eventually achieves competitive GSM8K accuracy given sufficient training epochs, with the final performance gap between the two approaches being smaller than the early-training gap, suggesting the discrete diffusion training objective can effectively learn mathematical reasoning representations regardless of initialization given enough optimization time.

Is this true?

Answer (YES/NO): NO